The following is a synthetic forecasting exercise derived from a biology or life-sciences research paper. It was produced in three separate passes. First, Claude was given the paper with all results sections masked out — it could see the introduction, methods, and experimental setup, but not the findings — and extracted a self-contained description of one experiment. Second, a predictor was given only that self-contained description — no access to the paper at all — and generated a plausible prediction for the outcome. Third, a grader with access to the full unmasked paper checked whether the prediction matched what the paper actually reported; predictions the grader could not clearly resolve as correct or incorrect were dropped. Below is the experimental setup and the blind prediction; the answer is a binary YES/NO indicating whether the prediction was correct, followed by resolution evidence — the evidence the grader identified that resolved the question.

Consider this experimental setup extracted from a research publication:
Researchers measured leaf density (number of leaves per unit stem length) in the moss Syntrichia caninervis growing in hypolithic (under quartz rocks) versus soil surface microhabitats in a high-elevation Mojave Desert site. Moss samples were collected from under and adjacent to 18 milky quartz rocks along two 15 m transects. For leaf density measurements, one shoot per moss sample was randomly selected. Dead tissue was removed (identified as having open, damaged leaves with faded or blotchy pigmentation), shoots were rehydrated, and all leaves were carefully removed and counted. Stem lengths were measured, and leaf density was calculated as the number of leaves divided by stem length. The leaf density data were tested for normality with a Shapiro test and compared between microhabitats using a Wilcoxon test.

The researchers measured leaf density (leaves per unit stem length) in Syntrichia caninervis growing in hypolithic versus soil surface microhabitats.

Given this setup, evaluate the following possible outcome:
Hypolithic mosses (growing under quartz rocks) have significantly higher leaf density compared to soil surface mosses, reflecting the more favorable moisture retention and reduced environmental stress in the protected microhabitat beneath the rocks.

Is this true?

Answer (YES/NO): NO